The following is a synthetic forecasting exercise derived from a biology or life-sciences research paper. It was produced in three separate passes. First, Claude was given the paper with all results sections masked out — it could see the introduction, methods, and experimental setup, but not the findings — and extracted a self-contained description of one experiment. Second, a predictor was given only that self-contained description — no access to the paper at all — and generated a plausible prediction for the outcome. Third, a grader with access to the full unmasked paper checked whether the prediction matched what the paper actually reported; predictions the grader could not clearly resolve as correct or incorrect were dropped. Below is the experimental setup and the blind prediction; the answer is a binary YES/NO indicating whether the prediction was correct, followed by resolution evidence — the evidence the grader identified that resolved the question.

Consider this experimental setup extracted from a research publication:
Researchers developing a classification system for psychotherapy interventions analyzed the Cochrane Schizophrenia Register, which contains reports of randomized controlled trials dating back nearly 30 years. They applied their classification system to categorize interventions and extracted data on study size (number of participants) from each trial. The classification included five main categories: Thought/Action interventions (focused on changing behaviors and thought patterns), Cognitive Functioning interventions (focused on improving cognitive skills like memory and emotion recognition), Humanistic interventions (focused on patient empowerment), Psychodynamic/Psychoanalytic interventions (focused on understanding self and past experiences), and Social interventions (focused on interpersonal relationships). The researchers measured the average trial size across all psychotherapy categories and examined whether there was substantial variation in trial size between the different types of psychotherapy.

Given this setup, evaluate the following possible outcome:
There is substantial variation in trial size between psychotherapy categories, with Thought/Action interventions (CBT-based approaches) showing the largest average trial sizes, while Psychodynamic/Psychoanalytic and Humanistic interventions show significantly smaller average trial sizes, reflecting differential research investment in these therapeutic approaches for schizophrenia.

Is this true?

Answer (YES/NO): NO